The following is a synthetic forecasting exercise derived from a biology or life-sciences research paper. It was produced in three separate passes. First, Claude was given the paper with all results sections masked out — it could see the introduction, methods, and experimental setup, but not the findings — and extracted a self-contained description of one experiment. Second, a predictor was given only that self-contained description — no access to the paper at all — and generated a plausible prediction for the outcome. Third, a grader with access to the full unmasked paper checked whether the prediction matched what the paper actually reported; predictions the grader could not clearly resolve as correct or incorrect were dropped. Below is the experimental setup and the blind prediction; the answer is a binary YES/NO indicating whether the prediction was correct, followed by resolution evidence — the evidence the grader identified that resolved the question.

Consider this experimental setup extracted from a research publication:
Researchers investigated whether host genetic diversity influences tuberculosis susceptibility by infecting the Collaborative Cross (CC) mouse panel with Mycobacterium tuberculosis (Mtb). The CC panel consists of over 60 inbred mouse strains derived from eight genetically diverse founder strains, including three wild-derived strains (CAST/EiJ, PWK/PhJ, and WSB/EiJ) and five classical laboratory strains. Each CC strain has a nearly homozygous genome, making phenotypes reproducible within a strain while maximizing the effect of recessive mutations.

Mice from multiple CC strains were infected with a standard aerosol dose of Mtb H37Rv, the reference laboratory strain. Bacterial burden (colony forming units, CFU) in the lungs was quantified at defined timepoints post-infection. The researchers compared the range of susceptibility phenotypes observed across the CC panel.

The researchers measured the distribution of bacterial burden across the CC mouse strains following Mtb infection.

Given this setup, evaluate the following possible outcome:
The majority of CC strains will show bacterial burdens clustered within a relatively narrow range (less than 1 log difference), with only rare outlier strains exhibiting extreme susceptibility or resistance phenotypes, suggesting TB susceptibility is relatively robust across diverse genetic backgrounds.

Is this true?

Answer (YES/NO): NO